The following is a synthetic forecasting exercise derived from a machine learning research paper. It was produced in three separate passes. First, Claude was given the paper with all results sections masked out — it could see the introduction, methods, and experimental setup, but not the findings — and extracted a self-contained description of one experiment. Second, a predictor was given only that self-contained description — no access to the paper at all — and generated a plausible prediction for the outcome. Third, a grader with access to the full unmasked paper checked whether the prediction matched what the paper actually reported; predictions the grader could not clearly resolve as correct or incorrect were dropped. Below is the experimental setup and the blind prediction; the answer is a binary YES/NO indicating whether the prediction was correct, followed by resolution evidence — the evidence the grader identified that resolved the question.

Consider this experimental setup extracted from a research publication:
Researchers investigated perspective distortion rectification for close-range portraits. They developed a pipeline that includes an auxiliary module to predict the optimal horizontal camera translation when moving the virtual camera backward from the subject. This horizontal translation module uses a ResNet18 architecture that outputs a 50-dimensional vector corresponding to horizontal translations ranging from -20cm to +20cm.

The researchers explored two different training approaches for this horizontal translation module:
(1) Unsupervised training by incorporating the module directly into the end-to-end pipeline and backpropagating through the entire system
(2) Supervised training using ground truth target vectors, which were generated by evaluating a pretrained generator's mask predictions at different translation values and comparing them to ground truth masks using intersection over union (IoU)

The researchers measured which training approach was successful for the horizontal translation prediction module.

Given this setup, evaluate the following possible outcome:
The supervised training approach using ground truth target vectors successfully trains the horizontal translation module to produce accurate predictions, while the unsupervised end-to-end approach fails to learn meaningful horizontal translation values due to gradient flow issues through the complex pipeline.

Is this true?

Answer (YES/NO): NO